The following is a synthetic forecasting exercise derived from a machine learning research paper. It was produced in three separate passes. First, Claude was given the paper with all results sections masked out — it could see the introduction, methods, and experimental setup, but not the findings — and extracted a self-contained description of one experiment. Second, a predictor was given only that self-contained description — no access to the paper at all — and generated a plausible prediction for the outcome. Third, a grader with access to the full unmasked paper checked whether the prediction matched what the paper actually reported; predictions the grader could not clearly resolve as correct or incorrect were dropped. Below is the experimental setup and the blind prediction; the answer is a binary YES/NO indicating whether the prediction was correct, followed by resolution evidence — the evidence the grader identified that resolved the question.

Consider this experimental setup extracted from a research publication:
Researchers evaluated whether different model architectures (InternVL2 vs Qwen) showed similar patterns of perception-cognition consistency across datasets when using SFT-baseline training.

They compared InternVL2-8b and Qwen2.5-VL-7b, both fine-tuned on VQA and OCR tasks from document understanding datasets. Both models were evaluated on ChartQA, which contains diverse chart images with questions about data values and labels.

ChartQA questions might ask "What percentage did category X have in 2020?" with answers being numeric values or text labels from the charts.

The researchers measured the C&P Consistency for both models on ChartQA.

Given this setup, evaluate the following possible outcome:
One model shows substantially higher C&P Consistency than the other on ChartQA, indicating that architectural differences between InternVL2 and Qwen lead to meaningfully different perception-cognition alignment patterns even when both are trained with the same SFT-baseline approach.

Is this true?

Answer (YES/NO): YES